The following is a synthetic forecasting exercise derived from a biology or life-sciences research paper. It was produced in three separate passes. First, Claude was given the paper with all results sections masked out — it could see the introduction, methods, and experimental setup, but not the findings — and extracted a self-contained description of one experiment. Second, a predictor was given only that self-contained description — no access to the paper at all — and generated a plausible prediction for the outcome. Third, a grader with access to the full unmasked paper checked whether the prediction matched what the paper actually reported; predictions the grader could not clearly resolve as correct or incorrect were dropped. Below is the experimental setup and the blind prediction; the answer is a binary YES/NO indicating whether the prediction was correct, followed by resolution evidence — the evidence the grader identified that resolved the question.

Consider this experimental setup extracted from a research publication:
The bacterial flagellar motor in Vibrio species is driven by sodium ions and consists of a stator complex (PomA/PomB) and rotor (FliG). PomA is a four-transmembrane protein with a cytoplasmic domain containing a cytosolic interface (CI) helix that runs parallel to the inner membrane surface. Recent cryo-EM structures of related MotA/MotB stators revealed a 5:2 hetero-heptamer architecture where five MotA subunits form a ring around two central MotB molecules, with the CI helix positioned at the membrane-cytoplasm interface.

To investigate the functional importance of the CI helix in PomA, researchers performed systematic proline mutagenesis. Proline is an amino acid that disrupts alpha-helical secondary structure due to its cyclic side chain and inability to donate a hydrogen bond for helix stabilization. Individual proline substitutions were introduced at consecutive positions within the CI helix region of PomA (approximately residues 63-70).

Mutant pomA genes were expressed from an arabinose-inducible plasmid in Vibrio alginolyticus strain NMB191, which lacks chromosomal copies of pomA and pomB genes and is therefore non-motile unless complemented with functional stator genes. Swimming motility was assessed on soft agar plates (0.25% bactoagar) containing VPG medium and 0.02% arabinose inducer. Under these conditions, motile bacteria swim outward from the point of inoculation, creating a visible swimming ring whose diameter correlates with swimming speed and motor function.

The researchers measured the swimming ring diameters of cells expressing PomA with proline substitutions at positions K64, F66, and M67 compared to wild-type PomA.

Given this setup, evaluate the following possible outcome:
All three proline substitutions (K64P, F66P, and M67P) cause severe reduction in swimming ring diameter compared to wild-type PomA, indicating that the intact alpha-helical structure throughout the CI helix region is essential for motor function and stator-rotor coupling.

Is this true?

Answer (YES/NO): YES